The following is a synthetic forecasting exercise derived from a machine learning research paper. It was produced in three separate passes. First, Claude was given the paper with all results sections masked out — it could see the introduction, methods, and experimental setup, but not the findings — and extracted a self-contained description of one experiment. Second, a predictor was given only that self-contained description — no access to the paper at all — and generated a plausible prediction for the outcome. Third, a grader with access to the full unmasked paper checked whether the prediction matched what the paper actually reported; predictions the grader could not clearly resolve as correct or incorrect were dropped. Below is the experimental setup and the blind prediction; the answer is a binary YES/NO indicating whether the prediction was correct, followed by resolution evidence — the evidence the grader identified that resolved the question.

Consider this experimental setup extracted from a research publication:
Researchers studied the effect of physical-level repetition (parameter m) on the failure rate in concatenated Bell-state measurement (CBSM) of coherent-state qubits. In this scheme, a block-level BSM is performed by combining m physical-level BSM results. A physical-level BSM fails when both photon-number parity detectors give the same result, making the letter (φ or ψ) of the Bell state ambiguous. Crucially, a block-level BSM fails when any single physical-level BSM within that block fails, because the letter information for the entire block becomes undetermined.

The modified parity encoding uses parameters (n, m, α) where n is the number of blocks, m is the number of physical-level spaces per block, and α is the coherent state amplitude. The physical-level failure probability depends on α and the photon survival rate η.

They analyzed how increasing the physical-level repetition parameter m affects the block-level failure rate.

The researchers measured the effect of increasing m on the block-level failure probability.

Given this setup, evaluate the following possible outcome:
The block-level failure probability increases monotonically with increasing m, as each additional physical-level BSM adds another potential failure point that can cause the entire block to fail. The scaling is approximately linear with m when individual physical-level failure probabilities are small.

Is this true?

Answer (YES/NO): YES